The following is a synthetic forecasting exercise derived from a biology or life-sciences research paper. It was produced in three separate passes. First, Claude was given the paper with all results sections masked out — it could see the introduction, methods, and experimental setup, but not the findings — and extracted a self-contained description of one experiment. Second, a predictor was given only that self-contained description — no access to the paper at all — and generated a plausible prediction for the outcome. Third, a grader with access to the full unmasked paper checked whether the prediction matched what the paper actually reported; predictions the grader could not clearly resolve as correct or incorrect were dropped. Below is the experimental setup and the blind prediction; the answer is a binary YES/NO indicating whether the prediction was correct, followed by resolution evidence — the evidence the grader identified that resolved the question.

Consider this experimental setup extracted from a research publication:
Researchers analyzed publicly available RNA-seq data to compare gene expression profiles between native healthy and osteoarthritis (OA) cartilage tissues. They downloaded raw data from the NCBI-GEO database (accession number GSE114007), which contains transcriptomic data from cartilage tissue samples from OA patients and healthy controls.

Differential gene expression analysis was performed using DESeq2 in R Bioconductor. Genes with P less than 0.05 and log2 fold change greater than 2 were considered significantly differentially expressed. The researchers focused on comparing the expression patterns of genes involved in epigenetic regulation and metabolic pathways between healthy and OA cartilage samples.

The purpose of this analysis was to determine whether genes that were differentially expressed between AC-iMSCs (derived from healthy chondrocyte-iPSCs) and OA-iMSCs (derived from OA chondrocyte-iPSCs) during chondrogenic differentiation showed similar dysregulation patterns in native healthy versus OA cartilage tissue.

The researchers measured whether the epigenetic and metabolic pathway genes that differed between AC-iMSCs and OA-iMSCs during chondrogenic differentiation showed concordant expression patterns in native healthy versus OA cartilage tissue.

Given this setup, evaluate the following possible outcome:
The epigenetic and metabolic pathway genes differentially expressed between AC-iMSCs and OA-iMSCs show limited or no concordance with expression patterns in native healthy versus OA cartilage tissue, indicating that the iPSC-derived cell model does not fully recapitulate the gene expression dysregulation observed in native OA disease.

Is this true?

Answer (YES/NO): NO